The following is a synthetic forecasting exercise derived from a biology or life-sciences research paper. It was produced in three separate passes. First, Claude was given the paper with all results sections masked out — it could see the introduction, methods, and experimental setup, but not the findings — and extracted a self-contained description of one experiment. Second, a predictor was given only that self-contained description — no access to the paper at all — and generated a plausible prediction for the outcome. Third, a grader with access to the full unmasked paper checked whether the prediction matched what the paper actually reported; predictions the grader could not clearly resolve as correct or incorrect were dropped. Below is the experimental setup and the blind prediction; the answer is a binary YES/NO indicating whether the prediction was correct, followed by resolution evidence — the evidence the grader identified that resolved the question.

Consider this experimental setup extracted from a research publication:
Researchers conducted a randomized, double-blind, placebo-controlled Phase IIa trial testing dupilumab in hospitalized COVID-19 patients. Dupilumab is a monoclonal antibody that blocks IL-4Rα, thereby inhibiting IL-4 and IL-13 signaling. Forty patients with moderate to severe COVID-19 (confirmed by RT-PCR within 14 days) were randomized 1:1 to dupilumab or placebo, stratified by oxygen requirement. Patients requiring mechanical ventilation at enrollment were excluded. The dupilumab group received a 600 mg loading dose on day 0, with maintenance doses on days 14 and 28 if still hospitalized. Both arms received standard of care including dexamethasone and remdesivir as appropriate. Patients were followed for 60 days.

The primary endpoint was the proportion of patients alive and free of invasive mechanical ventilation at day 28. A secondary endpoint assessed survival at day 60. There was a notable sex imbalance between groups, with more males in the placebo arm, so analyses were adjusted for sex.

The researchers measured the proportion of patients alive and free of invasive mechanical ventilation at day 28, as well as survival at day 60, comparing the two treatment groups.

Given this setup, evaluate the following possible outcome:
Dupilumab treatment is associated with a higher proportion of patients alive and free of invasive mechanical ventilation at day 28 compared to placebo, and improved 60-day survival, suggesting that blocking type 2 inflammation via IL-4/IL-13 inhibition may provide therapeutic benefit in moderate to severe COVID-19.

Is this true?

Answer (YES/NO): NO